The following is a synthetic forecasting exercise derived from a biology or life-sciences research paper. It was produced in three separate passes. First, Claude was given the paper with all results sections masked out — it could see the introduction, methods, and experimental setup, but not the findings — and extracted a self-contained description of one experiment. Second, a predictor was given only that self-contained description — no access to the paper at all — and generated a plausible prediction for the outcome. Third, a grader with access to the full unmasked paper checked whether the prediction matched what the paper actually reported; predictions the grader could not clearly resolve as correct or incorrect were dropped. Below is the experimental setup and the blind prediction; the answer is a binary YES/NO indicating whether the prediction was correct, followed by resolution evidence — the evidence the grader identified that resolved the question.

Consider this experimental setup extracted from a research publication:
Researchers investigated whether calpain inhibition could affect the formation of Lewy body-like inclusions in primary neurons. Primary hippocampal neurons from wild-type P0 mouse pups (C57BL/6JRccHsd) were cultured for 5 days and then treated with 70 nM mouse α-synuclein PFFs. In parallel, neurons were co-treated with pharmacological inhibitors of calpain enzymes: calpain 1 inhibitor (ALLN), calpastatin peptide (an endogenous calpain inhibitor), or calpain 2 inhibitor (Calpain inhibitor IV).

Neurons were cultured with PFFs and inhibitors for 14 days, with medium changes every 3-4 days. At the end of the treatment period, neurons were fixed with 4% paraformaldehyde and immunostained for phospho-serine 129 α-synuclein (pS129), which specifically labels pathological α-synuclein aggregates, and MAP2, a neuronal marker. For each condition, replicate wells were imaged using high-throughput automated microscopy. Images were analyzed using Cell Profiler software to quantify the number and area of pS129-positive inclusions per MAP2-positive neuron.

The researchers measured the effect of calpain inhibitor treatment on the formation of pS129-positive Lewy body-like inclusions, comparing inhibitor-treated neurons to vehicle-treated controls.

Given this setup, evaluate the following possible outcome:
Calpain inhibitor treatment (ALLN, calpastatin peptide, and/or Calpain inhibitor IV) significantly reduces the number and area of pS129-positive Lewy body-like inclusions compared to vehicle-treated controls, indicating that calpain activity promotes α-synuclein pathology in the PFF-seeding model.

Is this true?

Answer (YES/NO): NO